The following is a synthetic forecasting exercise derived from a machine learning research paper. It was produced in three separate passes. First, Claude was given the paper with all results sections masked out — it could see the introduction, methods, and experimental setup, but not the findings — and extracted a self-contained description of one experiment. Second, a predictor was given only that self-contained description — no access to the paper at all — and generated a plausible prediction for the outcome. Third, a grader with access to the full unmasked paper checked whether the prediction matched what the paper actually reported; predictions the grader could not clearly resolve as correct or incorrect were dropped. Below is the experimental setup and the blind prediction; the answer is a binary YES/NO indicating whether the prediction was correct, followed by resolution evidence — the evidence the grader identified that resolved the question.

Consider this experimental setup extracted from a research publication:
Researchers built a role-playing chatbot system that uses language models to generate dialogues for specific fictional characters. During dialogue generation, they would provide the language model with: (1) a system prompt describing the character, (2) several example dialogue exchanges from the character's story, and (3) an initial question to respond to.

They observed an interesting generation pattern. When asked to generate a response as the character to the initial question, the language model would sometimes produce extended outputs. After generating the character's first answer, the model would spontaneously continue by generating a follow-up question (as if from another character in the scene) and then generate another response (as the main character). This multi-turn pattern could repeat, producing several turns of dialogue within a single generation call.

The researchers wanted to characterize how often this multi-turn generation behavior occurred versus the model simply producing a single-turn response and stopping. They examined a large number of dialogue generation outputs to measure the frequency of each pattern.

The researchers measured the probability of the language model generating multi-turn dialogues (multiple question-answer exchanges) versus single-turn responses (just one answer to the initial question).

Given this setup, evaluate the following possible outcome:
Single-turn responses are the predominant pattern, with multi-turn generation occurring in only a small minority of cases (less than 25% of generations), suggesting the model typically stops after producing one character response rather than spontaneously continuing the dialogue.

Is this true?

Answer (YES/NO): NO